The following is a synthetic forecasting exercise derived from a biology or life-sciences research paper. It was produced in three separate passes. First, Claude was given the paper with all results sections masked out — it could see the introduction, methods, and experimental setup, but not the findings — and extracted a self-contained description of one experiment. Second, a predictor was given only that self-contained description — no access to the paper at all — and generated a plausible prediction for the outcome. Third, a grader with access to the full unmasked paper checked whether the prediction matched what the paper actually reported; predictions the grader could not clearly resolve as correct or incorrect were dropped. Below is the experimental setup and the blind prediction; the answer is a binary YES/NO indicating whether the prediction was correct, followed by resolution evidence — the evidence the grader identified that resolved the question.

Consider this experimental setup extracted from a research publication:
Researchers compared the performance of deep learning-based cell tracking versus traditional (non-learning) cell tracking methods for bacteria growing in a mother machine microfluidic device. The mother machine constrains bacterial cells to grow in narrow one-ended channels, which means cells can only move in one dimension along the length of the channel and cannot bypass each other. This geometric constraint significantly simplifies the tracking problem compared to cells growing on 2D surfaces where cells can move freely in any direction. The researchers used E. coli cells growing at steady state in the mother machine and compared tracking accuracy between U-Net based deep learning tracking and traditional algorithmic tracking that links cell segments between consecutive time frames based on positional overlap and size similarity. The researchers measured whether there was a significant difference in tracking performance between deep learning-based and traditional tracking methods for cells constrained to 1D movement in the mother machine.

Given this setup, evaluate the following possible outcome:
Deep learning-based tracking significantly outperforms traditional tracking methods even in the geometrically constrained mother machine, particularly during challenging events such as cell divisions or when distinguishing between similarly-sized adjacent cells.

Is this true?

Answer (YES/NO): NO